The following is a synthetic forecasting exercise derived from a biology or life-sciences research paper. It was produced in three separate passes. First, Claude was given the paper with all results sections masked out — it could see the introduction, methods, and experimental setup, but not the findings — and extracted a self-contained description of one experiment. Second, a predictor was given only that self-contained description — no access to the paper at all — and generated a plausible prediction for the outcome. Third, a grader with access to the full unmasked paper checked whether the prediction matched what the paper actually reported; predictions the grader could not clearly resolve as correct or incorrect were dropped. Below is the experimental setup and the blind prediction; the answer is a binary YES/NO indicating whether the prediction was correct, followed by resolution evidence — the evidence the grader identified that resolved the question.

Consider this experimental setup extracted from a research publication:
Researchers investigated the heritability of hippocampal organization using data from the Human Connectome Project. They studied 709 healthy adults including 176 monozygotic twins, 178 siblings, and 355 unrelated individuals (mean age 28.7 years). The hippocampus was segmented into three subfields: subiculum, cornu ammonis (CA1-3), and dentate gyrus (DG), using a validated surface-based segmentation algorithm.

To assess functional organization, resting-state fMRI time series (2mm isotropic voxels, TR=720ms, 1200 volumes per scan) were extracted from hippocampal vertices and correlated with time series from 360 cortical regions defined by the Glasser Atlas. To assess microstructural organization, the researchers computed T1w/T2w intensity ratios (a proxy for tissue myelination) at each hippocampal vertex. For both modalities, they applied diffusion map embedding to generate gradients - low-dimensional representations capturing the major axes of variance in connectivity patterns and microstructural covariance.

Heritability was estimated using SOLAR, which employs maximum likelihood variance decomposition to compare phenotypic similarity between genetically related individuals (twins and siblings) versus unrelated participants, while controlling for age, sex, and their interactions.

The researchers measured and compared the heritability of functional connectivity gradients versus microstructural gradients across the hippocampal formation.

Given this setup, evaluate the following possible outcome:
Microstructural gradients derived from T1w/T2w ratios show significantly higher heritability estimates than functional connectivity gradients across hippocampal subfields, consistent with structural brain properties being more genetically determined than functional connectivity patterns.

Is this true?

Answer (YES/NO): YES